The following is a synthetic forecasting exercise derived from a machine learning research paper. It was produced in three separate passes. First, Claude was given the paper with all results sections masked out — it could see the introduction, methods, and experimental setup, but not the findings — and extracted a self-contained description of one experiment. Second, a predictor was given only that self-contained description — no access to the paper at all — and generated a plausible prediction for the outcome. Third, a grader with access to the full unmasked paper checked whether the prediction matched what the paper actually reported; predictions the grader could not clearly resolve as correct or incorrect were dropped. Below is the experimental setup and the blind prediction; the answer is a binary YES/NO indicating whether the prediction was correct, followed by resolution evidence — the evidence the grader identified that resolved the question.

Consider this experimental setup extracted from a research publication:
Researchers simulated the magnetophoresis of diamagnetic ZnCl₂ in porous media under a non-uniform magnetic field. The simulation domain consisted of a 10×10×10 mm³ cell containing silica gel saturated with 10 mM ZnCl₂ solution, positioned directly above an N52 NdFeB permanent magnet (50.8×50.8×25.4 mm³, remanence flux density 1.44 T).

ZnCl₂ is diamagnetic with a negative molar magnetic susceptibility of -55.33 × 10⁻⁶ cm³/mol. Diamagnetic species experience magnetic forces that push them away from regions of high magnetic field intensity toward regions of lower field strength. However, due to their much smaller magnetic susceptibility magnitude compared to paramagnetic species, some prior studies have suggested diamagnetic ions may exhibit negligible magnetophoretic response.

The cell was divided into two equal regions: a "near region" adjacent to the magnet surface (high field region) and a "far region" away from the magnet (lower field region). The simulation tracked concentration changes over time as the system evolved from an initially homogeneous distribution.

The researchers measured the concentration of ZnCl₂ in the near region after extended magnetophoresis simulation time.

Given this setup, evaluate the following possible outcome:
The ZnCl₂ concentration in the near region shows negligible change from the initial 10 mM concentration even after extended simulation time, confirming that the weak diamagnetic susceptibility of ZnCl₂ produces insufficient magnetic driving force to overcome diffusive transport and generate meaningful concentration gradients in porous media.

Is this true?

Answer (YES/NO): NO